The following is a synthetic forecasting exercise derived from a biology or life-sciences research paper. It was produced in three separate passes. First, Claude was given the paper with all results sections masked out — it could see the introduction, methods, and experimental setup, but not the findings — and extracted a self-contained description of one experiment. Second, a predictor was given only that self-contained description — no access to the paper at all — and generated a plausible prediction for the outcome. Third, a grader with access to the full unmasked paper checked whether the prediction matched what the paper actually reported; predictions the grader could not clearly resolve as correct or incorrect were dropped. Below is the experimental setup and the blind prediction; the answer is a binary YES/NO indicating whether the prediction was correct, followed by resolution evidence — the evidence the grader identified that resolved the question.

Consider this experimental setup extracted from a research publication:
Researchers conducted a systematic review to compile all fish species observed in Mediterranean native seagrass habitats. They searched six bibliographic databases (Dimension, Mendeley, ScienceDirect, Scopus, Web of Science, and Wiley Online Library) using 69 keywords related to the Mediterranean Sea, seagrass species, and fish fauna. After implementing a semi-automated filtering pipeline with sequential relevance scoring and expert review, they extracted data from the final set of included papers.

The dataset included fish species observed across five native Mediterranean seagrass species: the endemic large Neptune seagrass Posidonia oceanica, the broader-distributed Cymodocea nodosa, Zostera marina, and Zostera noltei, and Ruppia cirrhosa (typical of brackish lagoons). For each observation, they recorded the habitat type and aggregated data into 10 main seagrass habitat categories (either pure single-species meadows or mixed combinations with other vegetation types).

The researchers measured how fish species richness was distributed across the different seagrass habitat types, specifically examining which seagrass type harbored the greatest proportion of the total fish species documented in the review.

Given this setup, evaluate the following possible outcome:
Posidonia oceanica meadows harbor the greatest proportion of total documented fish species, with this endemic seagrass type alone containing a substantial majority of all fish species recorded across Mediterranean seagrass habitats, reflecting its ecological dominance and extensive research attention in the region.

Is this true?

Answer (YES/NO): YES